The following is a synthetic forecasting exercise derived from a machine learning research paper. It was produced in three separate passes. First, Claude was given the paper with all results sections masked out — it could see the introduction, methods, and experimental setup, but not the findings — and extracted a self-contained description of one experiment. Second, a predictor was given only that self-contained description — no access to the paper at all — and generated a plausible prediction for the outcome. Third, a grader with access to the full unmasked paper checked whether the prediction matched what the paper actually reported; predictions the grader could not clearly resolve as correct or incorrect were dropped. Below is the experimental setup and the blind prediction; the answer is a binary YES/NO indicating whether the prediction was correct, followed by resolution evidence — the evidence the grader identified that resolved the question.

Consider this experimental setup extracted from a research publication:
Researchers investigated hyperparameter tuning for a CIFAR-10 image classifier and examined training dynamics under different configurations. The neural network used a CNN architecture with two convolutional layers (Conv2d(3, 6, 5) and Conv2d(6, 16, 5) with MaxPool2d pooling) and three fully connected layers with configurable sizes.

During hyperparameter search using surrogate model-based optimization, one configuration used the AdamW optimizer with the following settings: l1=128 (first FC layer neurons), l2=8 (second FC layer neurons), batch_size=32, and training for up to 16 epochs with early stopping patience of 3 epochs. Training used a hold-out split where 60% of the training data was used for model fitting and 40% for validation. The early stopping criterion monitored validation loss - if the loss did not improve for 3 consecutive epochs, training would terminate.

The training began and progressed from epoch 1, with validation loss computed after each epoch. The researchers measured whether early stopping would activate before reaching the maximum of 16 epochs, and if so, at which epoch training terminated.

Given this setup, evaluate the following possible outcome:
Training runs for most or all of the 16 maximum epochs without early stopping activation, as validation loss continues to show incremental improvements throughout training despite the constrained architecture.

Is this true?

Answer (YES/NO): NO